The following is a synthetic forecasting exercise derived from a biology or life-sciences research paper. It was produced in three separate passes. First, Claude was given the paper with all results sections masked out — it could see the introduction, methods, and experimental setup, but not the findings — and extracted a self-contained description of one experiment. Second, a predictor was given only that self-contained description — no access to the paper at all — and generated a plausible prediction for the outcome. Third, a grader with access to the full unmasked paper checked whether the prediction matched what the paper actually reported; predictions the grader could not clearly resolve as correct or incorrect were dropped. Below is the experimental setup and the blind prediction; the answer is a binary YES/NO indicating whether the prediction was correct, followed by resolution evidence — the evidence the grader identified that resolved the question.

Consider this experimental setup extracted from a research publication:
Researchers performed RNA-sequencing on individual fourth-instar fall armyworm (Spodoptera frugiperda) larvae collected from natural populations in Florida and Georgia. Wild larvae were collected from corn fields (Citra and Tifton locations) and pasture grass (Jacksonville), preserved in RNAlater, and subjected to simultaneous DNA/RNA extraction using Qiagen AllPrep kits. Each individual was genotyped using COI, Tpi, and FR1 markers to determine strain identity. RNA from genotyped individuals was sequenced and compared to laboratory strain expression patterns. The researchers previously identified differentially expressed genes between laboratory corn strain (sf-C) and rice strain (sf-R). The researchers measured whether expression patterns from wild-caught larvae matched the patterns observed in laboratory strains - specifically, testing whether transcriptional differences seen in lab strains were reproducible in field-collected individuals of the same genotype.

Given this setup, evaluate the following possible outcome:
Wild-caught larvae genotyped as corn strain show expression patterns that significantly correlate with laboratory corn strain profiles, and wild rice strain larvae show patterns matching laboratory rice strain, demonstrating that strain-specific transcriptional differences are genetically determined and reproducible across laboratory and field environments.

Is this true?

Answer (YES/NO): NO